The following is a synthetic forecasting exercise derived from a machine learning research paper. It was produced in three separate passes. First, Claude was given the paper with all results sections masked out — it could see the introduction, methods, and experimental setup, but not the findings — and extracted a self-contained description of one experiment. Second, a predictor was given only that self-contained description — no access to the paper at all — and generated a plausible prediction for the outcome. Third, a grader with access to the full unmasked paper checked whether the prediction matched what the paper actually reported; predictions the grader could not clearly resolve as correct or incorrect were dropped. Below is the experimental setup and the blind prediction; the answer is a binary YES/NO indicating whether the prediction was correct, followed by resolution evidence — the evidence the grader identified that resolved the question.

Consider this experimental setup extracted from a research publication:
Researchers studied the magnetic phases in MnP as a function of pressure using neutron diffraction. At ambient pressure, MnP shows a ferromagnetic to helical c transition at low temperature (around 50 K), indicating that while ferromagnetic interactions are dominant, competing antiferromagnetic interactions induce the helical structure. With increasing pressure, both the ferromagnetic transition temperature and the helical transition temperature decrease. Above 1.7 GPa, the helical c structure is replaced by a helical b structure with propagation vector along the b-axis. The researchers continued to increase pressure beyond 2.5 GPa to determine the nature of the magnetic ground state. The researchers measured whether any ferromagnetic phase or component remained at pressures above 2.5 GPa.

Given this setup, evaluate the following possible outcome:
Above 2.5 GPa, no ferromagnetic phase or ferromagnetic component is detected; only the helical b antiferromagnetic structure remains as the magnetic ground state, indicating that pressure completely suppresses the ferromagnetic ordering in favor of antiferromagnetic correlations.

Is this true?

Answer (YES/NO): YES